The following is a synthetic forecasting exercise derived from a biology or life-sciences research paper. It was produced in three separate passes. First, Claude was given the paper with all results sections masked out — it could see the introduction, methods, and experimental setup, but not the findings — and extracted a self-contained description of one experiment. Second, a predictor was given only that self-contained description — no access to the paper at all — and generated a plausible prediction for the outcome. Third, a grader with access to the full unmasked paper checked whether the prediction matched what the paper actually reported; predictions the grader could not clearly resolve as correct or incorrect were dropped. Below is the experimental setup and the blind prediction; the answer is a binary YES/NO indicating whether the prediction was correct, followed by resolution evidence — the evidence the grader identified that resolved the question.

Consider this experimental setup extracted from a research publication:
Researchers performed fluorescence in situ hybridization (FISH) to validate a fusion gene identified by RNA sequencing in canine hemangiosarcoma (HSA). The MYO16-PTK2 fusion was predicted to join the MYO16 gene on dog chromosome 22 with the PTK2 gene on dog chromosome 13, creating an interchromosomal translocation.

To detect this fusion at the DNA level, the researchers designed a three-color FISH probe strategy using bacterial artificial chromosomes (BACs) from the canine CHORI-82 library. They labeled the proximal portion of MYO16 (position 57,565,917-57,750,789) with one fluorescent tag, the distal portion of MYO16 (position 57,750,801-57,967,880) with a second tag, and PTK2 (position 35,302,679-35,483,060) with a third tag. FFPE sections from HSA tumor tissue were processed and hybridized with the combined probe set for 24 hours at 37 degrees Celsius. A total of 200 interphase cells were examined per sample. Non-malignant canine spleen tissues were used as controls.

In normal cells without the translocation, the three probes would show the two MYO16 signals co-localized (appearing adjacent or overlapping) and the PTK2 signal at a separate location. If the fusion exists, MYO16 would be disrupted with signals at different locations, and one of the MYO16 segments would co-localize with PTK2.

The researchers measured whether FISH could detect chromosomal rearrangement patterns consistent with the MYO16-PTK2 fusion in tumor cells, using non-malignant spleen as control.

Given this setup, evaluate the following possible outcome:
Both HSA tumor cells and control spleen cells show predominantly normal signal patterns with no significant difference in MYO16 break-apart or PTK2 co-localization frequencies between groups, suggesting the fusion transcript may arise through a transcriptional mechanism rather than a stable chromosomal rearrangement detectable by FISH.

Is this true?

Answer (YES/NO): NO